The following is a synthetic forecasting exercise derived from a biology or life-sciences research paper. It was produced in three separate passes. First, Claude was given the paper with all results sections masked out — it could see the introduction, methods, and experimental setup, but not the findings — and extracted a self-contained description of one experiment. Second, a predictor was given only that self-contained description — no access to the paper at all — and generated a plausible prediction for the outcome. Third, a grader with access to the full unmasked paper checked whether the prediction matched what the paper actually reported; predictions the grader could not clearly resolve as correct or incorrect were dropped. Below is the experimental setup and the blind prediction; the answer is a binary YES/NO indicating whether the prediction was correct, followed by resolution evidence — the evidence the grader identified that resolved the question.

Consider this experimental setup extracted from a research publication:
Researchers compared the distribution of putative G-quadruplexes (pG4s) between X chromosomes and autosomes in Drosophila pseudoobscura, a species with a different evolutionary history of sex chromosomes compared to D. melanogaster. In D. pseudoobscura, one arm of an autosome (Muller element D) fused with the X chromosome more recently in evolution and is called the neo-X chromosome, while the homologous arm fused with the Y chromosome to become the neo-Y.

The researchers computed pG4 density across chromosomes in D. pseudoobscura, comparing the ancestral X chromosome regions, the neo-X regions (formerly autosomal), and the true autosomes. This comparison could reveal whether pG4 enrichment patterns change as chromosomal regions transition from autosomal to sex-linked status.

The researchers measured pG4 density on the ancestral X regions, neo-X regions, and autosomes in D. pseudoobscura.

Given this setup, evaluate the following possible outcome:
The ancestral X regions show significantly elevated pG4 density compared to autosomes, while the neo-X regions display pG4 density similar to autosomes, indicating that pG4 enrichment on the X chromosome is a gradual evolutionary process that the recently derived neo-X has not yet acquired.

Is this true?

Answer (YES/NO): NO